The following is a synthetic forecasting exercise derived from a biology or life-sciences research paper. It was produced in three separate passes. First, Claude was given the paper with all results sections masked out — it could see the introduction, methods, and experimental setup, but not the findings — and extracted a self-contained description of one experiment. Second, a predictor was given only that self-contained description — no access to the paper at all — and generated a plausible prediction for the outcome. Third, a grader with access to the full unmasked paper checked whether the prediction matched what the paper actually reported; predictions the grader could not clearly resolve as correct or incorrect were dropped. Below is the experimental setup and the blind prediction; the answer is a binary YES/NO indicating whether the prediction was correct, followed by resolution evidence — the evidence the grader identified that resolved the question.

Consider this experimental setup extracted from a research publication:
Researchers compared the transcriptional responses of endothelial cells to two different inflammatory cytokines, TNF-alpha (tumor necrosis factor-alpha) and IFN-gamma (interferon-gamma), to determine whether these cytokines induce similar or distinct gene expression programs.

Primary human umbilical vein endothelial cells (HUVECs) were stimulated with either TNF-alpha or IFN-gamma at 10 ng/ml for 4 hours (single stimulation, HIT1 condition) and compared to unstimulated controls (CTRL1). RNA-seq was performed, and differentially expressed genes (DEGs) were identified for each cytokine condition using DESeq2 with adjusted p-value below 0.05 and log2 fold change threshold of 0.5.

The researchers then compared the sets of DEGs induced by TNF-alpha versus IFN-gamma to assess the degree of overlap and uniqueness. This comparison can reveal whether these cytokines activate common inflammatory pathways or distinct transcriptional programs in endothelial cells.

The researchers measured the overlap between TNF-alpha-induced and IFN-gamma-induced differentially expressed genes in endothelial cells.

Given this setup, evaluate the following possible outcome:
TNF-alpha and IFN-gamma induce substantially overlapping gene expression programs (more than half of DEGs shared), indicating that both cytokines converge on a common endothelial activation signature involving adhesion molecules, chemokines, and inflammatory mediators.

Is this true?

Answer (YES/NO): NO